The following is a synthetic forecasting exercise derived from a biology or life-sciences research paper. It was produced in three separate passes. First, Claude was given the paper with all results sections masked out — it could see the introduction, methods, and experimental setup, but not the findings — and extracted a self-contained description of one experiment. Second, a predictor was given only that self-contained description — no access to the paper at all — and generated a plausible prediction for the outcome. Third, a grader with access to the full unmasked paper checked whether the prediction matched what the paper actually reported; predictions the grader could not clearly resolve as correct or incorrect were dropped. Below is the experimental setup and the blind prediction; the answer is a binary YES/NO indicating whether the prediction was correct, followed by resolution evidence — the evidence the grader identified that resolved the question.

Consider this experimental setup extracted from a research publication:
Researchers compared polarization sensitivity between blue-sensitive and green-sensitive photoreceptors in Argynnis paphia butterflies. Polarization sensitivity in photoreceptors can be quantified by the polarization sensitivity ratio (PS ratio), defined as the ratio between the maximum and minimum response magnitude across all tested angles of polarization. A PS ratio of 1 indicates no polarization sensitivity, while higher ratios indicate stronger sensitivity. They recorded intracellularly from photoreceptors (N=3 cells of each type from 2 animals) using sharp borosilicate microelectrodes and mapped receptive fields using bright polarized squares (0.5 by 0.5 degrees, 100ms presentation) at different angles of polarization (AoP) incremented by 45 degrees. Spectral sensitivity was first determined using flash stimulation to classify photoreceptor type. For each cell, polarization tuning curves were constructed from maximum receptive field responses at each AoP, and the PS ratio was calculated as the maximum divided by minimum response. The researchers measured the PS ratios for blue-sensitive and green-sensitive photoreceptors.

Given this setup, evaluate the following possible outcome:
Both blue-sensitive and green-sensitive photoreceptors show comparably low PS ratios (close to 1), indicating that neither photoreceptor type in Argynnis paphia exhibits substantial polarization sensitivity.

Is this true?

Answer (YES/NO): NO